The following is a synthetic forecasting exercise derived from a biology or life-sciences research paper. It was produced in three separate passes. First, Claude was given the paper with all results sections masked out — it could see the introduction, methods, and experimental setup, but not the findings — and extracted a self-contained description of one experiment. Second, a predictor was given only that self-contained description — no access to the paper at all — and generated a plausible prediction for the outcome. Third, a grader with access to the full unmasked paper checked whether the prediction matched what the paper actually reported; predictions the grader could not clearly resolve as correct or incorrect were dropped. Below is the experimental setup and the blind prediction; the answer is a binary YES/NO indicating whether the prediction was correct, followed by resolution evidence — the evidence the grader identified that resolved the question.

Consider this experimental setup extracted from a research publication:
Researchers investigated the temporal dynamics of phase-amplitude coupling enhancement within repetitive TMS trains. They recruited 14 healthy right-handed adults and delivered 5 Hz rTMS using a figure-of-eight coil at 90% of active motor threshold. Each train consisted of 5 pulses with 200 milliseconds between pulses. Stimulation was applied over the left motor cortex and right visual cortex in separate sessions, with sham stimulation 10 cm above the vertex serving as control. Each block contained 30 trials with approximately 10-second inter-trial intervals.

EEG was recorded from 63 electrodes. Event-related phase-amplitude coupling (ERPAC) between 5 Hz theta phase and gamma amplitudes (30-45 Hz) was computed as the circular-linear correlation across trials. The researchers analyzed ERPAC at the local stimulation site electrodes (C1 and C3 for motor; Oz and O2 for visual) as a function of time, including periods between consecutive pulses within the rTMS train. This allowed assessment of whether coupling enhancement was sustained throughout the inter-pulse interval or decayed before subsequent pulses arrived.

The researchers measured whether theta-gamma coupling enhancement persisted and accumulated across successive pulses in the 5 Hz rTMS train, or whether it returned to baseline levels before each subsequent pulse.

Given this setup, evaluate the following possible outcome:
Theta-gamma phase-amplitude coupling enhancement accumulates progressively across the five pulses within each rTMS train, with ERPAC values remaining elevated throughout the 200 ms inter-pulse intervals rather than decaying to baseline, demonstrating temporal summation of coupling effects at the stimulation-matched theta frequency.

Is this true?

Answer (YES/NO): NO